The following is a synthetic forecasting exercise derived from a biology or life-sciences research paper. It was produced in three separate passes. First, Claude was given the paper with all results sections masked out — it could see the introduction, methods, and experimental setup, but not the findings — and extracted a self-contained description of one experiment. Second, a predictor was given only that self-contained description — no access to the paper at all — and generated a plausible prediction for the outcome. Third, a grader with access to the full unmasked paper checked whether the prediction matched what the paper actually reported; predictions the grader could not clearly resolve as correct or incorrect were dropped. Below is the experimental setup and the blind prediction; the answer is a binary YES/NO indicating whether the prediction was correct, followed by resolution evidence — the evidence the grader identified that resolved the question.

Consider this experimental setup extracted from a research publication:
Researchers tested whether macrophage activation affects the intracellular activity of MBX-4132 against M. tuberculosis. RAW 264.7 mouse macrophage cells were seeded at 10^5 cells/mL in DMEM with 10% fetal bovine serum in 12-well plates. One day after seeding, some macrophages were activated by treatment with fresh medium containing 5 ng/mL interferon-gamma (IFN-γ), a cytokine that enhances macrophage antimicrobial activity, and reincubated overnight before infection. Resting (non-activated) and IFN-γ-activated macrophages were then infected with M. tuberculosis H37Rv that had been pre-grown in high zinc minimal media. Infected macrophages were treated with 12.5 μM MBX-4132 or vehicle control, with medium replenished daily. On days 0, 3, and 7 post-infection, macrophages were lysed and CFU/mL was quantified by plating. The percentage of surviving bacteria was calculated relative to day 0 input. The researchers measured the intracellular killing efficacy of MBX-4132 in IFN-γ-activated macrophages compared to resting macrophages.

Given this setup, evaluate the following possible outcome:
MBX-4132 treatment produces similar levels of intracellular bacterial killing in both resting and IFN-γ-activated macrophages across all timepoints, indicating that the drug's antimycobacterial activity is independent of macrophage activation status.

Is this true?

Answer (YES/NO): NO